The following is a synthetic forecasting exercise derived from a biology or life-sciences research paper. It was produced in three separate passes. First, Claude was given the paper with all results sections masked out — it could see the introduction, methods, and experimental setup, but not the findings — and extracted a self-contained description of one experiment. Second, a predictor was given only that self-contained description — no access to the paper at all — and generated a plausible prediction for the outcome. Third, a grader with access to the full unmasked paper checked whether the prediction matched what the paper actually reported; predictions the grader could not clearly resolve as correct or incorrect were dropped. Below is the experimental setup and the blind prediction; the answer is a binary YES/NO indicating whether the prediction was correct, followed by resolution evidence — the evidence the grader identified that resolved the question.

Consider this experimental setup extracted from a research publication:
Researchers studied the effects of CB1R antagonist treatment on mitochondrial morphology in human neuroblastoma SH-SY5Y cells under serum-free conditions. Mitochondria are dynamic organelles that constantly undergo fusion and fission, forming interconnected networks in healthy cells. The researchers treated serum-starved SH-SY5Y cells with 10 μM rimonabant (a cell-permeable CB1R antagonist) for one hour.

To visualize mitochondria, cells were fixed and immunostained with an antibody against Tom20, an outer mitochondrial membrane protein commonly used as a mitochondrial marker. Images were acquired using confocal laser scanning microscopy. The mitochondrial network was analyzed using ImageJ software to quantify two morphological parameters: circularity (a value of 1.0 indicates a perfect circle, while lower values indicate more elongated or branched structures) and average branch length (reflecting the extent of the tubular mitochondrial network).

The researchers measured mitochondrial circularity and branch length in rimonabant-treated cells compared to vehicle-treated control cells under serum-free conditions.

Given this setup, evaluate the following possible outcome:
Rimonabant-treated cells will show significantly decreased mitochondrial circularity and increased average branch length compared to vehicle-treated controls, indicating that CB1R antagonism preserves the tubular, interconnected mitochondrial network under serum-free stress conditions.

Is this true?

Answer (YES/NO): NO